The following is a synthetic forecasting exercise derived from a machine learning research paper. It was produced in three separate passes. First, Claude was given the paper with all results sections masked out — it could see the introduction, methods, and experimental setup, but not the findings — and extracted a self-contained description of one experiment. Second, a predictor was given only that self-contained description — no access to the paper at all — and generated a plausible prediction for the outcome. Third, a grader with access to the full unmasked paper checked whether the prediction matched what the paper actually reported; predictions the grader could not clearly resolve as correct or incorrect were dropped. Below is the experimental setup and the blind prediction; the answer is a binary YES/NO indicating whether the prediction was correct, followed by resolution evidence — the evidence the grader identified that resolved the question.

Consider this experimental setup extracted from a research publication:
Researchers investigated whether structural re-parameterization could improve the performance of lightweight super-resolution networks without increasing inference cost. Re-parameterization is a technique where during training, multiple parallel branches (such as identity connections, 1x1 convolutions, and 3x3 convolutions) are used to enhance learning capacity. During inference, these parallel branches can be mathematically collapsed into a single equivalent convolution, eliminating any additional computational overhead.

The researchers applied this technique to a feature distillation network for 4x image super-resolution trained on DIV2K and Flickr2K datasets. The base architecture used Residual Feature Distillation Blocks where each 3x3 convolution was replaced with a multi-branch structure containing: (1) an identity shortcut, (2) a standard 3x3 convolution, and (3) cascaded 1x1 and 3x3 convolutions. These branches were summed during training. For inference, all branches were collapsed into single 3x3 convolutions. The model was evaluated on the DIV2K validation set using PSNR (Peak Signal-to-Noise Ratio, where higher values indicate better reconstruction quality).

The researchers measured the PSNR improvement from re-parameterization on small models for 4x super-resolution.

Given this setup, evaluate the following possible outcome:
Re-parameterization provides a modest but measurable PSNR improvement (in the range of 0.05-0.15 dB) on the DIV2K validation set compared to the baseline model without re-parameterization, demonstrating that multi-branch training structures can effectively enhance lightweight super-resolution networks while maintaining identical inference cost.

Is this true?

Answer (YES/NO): NO